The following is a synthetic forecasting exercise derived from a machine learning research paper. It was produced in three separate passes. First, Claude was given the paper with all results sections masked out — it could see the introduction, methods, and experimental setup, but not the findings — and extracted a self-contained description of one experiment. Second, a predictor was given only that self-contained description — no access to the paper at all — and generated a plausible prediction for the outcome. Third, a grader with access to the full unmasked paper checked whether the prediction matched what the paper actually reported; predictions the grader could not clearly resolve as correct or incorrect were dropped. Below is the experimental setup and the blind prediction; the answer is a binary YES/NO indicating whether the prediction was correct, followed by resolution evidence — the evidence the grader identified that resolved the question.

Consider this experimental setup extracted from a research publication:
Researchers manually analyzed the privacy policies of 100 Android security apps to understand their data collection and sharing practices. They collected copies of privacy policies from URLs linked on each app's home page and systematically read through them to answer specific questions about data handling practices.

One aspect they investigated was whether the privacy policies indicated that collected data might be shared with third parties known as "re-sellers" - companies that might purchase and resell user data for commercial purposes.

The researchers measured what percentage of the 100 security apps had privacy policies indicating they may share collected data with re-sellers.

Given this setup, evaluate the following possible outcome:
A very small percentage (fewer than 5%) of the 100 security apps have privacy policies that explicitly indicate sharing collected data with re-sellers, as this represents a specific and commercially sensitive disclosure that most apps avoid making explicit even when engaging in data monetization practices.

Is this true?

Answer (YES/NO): NO